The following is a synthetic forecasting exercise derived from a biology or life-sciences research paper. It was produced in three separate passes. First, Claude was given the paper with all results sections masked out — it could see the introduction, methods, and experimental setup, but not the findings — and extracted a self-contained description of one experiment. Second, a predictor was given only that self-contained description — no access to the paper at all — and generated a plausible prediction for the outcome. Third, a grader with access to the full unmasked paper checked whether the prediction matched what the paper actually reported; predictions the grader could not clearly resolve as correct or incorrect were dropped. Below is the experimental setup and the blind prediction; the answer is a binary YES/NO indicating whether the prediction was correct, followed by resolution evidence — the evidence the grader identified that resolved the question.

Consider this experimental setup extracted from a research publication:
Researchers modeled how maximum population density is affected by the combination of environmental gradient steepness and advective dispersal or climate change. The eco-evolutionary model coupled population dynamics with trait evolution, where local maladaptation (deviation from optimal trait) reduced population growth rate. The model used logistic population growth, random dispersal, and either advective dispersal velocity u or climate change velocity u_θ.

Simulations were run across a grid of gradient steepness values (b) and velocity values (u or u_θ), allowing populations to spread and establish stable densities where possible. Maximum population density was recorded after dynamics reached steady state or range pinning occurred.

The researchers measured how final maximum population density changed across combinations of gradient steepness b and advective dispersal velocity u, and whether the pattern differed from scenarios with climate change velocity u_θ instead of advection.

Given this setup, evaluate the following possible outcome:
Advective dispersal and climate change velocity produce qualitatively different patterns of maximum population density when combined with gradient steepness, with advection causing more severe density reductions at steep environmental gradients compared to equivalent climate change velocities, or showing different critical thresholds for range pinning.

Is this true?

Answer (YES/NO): NO